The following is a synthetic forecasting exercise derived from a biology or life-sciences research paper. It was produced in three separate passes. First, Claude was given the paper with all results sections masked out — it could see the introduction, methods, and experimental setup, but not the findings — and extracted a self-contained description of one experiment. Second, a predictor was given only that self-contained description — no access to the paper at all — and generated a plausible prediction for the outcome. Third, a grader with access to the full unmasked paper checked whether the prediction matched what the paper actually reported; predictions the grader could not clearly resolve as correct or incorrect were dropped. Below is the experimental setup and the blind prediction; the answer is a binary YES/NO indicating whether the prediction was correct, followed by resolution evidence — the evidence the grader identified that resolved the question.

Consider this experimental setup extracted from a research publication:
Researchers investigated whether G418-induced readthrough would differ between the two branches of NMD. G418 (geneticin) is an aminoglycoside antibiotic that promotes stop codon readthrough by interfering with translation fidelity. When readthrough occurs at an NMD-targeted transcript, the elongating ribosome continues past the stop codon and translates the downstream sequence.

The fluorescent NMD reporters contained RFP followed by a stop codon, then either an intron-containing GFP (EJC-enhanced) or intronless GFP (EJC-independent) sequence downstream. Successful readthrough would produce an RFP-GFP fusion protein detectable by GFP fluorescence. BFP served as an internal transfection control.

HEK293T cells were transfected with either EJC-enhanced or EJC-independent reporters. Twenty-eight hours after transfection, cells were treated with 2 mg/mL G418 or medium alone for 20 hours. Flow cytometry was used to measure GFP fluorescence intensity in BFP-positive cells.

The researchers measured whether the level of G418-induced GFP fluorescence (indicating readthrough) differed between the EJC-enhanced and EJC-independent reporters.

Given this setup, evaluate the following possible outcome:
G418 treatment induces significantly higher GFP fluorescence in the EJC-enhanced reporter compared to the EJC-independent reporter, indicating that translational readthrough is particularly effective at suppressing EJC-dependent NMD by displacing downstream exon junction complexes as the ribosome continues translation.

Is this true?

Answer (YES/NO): NO